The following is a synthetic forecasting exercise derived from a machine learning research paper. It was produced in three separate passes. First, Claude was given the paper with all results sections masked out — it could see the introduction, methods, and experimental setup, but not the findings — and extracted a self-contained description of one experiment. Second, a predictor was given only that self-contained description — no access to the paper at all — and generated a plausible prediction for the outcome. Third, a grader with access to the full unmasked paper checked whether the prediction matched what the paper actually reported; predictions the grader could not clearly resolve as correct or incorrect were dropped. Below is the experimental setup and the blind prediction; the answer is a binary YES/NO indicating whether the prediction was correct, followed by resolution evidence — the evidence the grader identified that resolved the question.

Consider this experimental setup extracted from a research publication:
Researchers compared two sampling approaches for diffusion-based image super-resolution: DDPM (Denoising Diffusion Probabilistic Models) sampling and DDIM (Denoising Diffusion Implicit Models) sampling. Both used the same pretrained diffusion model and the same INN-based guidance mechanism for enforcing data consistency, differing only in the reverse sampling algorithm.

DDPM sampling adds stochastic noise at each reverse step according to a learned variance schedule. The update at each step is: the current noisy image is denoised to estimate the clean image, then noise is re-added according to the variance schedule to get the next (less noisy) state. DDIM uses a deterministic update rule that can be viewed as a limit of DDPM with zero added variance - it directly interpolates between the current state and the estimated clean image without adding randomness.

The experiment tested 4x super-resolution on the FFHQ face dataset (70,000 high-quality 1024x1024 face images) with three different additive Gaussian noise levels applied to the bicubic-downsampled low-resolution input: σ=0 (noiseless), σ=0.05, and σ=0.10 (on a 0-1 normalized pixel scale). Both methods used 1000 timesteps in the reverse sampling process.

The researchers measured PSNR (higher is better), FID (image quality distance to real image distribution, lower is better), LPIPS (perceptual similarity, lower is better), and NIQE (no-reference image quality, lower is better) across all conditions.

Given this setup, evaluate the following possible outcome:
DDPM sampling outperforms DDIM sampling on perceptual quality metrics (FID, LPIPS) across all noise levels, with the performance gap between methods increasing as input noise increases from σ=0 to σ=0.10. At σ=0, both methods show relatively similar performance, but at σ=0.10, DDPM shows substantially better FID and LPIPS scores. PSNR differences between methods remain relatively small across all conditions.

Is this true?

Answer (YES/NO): NO